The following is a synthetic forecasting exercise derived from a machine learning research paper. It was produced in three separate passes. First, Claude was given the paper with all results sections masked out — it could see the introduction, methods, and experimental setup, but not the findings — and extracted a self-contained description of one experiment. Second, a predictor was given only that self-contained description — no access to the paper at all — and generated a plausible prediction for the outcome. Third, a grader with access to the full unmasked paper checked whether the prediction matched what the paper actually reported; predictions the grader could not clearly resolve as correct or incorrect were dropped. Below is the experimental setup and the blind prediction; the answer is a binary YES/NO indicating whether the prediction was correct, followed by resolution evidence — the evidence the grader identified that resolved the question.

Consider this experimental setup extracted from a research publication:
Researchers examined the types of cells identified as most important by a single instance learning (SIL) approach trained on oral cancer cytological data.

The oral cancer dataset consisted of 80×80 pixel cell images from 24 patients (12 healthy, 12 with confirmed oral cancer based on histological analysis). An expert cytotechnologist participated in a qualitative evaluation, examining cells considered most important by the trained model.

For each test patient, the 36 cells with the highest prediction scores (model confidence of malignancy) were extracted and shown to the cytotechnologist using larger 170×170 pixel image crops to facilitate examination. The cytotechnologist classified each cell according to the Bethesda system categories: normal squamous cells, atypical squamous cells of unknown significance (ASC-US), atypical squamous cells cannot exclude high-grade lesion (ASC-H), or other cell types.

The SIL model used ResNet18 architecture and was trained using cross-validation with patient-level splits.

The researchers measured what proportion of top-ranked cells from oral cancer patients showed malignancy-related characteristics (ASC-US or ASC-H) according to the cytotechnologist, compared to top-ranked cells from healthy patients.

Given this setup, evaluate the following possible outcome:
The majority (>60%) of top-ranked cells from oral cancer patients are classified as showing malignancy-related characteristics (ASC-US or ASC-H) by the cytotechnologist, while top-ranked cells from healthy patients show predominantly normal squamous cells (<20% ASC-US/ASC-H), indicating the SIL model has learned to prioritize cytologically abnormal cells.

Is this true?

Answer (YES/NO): NO